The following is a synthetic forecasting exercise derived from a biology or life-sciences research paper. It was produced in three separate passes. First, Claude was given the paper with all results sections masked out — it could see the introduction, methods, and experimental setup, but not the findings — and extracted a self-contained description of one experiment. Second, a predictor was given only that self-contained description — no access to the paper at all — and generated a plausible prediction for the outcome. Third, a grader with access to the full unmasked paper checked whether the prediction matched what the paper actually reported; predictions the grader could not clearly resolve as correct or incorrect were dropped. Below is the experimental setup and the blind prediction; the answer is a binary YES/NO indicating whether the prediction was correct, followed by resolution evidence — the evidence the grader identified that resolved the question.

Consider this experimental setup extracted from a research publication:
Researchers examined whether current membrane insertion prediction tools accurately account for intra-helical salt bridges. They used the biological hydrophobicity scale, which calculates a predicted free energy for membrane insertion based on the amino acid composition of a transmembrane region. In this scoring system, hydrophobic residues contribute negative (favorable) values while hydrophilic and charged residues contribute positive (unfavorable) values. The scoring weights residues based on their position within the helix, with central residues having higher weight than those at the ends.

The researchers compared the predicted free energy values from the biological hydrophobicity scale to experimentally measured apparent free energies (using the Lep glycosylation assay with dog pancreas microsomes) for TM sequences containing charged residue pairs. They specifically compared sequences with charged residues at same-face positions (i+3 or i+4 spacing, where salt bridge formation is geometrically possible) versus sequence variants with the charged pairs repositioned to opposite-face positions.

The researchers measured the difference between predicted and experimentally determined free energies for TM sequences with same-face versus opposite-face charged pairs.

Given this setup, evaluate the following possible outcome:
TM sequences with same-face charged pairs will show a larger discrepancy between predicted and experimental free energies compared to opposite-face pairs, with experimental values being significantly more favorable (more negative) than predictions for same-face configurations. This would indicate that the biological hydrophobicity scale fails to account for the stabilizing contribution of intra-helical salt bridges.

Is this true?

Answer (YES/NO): YES